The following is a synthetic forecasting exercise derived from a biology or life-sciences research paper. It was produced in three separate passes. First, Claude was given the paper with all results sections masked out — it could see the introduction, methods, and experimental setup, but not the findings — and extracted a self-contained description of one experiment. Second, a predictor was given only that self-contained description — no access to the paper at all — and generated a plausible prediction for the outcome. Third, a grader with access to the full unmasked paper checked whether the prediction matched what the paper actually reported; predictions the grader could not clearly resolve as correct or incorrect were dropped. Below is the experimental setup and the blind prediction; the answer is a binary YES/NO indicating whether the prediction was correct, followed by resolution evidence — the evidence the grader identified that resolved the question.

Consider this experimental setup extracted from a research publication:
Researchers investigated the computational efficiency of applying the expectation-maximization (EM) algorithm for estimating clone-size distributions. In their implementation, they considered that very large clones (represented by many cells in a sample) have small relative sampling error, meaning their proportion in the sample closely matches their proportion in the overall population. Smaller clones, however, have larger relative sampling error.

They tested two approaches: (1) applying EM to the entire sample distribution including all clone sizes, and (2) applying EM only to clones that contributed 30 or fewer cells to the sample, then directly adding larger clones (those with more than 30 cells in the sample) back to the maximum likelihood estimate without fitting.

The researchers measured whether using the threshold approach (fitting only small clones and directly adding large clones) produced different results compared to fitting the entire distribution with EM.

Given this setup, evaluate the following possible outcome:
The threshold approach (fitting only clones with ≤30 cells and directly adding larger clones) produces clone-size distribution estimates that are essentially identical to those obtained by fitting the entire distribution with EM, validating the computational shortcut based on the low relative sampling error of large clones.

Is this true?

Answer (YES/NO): YES